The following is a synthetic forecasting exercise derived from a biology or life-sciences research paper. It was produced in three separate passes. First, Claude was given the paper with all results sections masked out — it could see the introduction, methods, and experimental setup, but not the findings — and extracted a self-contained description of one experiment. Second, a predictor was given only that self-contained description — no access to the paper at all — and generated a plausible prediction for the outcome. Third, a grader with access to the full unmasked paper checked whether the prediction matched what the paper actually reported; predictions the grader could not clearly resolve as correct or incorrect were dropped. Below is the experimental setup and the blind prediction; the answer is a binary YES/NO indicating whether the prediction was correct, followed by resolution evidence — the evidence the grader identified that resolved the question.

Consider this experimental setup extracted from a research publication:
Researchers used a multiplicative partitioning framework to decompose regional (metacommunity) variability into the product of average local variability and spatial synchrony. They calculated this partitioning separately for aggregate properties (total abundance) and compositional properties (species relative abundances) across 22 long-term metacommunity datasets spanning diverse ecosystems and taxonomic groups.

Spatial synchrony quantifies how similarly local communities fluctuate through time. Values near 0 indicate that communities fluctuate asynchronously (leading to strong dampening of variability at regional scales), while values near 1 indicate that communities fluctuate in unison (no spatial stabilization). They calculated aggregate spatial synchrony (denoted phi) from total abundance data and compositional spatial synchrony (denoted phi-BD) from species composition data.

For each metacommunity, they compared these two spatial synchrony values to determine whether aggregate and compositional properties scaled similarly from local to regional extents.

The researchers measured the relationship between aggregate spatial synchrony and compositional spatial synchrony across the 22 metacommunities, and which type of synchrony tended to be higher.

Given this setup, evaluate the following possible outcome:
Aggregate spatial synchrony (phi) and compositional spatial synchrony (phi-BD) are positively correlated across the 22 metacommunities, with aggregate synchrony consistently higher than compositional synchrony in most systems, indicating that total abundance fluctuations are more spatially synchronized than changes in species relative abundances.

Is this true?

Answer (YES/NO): NO